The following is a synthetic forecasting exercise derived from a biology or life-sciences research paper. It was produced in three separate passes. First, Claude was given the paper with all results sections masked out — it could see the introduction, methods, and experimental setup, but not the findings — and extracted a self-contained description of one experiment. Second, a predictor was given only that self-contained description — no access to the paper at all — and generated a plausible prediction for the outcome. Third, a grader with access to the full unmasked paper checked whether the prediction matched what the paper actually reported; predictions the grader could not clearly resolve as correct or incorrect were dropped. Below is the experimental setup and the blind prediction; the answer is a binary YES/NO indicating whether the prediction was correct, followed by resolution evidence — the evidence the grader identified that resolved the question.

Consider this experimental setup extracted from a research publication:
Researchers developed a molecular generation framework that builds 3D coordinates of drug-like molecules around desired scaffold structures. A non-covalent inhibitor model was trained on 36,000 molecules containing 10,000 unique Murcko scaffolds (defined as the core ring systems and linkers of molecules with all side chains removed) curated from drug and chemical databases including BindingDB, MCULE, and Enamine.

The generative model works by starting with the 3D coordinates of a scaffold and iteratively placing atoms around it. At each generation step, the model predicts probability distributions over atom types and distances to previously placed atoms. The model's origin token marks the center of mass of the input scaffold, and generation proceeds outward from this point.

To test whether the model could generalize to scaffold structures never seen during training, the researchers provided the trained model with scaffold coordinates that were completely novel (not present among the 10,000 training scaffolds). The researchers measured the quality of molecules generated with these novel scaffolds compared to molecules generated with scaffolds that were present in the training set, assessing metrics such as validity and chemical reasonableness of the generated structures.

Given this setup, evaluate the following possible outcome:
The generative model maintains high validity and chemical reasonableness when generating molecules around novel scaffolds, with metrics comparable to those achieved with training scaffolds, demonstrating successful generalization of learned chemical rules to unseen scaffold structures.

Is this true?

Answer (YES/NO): YES